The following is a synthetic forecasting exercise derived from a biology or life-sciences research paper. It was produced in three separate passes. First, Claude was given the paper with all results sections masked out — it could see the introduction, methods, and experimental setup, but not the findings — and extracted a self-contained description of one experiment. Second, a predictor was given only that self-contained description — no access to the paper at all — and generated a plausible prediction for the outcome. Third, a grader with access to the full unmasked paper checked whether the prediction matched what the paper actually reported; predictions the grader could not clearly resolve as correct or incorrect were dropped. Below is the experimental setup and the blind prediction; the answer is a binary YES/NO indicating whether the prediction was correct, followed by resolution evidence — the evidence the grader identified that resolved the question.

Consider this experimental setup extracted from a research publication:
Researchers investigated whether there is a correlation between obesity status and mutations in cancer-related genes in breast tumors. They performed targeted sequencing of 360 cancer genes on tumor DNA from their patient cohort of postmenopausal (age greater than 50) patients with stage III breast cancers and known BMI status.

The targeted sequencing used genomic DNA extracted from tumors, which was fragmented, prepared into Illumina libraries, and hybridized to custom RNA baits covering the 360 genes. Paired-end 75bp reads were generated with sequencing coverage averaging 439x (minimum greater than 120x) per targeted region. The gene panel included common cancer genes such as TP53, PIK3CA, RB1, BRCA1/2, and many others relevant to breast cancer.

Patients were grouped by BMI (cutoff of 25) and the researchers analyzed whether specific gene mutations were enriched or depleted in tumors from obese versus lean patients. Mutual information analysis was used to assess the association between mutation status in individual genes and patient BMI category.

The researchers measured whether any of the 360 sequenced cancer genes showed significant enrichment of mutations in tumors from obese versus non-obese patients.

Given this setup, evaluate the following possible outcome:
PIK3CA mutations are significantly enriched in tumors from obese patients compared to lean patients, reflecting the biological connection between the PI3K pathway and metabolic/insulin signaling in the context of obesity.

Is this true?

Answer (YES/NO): NO